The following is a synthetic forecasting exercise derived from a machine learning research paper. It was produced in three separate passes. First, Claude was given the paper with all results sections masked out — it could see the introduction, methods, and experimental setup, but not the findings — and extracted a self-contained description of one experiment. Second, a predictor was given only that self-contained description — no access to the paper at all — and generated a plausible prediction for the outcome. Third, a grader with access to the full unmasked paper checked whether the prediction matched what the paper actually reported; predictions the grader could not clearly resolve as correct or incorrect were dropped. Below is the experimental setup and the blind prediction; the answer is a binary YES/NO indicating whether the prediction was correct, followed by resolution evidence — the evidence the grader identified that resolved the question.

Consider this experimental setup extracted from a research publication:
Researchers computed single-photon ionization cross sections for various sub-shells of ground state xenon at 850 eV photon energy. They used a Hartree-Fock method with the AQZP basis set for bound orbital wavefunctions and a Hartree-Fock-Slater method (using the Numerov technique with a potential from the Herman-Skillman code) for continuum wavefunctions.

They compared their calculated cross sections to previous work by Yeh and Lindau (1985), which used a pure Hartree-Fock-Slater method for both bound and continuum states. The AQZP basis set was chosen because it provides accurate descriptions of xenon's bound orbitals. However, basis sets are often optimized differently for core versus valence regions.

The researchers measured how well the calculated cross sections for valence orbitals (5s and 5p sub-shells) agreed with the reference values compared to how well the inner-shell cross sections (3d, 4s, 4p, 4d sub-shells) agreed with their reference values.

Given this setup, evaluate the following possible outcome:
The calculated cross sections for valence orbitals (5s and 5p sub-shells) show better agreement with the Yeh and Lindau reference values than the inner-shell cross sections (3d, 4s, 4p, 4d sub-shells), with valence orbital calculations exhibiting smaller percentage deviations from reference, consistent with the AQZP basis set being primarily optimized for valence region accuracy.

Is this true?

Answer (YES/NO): NO